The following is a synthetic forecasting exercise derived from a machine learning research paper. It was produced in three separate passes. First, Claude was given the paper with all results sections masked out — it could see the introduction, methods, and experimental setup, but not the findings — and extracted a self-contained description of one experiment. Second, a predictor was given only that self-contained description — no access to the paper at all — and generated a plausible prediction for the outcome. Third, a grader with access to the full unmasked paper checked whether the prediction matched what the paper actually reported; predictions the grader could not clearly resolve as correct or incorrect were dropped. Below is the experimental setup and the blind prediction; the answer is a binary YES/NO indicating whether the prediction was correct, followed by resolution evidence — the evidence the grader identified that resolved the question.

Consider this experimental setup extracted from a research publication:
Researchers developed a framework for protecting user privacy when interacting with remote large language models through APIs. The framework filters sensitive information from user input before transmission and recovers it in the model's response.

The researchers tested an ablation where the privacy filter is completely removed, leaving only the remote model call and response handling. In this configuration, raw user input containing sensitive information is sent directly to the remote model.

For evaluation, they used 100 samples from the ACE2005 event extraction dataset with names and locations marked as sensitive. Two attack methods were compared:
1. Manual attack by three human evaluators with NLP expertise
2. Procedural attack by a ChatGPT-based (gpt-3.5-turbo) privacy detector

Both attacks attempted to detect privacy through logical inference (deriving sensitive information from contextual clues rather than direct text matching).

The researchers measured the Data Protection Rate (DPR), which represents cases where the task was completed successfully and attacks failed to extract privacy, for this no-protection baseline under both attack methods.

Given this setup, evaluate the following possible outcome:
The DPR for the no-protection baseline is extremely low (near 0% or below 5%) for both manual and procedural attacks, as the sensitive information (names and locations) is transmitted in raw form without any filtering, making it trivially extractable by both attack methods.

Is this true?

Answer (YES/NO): NO